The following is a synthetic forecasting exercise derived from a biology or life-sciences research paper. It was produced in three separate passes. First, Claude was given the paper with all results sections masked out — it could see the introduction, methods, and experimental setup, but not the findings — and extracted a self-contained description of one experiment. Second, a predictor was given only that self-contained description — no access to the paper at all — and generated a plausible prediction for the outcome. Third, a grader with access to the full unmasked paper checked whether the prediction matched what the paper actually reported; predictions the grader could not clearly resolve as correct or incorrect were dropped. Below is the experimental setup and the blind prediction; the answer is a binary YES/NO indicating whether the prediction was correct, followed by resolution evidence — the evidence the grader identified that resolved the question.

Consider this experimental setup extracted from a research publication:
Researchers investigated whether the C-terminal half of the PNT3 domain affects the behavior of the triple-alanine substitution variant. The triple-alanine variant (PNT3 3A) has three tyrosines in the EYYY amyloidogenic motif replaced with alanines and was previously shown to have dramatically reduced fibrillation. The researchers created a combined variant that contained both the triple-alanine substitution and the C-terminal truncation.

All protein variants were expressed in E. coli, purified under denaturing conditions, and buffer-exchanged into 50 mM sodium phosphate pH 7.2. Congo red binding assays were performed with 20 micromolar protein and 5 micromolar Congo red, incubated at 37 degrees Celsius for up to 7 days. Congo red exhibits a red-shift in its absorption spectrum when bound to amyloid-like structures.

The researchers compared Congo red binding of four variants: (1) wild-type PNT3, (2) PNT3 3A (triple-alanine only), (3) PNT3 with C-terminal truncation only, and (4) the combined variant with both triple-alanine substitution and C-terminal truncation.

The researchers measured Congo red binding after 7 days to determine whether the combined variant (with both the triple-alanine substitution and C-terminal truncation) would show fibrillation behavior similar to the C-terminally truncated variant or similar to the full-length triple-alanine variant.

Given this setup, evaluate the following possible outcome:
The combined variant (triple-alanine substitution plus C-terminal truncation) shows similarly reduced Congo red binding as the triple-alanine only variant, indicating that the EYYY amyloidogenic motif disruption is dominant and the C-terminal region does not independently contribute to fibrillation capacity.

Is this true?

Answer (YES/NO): NO